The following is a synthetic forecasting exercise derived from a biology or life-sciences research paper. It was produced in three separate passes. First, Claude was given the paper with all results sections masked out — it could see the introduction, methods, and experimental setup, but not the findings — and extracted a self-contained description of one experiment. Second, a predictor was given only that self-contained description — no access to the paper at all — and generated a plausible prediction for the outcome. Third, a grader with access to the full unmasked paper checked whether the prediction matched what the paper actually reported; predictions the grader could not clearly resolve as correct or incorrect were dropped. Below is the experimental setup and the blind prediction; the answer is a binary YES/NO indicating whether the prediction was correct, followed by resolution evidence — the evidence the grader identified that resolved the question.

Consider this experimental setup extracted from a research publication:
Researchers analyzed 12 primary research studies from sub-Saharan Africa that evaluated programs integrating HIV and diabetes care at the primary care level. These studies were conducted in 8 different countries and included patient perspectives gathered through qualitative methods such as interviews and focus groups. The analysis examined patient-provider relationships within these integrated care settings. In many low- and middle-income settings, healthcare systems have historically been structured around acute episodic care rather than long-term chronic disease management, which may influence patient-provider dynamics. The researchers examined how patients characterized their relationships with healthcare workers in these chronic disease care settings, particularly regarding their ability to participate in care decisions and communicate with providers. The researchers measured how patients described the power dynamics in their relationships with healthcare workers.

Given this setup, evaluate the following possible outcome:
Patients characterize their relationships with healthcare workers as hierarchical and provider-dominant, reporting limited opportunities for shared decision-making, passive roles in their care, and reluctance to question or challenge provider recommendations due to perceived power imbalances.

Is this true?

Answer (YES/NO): YES